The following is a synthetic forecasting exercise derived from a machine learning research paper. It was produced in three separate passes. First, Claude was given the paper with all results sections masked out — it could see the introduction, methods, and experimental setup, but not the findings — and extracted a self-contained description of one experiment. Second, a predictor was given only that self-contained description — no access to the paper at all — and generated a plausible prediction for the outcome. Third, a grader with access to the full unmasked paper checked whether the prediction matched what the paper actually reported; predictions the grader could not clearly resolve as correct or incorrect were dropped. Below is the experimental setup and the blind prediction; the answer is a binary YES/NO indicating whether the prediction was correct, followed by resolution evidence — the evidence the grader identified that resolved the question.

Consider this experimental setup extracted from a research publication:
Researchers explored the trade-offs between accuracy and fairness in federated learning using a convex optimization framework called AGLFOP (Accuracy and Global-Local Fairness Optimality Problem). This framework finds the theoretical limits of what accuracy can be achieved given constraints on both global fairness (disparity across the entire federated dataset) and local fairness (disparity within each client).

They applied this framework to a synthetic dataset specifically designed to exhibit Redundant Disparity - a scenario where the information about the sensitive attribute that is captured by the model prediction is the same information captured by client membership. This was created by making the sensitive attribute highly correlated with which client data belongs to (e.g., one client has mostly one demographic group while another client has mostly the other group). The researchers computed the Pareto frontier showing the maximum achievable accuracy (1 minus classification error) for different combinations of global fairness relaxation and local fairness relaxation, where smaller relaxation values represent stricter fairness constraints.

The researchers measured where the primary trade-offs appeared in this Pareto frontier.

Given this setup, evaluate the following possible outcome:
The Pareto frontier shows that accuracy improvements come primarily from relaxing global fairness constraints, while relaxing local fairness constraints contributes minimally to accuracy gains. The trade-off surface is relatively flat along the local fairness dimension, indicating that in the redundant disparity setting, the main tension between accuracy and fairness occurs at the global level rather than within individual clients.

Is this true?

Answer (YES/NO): YES